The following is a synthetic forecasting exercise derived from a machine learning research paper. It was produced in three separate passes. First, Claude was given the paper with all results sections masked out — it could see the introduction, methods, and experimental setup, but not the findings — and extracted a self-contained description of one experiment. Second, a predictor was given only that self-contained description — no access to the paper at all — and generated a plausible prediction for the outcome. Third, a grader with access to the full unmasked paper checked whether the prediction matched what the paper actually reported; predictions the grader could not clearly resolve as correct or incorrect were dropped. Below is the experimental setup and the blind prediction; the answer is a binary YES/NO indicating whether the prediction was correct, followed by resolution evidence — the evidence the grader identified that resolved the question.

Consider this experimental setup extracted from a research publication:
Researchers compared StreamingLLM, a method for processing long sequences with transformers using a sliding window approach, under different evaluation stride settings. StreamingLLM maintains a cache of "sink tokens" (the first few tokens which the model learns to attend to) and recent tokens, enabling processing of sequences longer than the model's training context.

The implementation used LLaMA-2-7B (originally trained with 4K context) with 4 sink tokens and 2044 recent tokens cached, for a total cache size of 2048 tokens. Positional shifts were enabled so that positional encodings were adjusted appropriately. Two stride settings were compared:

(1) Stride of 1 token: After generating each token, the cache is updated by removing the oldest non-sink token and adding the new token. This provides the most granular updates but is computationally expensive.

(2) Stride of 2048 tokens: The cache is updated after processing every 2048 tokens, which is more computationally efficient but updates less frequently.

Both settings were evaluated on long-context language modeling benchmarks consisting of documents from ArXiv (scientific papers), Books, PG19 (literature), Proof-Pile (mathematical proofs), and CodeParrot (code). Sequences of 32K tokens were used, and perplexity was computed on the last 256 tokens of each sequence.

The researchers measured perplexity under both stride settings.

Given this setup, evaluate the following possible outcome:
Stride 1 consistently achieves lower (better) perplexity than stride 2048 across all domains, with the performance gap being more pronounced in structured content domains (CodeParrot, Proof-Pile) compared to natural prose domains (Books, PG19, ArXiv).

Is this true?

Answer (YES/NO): NO